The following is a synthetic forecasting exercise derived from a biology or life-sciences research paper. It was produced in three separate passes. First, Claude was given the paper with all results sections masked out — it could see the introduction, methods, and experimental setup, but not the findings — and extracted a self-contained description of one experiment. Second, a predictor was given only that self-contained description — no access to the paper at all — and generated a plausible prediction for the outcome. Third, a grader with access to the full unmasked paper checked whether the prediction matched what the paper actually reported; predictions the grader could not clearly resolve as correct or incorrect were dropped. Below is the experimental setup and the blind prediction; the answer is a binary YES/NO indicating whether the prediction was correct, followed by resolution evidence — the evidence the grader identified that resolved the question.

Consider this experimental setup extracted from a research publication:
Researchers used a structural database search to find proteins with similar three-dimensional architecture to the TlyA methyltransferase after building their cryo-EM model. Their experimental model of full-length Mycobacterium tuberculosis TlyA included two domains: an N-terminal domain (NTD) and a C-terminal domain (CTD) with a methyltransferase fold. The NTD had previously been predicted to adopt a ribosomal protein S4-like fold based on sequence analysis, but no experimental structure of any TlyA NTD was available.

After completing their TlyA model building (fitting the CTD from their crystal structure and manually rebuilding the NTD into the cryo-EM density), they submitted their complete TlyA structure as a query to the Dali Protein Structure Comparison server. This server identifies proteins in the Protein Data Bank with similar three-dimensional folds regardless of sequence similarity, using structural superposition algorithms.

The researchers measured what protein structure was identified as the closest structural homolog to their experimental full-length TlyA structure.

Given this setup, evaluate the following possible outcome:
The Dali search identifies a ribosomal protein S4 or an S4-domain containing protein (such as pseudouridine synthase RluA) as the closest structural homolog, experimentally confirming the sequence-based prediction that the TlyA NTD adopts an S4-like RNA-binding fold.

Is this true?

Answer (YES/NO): NO